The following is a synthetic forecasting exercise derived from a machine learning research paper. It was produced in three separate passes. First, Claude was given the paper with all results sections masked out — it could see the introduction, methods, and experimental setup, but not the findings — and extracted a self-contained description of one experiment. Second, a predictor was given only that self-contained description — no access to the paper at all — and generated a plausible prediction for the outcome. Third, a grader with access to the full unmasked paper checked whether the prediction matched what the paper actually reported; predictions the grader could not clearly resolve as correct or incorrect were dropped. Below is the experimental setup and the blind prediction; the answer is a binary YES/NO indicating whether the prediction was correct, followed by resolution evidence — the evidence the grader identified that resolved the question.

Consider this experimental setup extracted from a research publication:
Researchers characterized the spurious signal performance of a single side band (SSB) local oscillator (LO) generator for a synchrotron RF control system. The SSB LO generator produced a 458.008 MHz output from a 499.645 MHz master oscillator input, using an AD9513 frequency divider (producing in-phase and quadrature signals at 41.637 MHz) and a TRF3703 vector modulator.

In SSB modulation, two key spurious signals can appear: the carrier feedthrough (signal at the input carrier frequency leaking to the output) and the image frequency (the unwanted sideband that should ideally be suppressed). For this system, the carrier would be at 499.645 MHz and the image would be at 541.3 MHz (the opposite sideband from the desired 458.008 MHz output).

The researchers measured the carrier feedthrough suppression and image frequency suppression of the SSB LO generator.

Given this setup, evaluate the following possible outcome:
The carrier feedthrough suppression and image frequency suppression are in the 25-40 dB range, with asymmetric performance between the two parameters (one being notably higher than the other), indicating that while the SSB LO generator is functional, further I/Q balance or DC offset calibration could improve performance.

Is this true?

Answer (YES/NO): NO